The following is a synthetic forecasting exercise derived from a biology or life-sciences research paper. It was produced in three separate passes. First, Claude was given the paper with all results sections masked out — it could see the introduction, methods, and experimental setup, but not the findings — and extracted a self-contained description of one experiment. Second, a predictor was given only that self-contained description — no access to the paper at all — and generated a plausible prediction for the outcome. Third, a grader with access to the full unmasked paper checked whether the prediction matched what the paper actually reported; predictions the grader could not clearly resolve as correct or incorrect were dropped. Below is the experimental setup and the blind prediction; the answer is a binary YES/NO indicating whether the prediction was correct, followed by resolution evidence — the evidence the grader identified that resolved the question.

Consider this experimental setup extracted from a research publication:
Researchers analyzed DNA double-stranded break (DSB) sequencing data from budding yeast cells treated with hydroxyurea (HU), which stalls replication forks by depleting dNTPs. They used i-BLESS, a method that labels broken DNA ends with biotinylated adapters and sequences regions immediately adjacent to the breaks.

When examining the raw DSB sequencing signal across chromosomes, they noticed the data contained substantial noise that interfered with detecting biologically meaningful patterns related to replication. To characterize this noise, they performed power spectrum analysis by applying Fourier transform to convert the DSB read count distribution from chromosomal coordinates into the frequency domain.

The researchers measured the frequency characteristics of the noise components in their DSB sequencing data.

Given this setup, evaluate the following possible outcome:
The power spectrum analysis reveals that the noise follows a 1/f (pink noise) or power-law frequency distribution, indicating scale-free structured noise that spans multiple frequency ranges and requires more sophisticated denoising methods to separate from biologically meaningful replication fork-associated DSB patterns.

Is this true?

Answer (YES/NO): NO